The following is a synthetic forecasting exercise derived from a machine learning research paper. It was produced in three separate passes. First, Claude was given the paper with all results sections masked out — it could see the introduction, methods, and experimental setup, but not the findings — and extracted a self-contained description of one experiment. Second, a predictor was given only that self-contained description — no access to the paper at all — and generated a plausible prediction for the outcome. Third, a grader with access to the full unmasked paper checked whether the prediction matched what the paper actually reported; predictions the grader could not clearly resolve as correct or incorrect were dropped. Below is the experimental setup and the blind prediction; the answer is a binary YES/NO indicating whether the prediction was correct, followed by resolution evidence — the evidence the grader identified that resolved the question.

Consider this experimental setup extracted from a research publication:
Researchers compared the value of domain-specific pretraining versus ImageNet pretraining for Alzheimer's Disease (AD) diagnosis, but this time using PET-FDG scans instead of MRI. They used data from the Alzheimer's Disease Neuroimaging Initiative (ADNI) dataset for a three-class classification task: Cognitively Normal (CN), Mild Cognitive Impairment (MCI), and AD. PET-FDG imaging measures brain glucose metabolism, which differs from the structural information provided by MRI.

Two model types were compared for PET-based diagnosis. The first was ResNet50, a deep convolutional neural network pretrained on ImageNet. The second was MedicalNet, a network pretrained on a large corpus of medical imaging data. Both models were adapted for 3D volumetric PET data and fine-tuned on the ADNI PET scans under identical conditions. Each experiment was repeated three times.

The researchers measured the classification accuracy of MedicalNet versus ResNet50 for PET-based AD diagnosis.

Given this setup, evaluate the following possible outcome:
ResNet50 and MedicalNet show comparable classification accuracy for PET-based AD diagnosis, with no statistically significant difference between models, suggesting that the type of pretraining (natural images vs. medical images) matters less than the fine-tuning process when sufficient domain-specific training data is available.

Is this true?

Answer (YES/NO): YES